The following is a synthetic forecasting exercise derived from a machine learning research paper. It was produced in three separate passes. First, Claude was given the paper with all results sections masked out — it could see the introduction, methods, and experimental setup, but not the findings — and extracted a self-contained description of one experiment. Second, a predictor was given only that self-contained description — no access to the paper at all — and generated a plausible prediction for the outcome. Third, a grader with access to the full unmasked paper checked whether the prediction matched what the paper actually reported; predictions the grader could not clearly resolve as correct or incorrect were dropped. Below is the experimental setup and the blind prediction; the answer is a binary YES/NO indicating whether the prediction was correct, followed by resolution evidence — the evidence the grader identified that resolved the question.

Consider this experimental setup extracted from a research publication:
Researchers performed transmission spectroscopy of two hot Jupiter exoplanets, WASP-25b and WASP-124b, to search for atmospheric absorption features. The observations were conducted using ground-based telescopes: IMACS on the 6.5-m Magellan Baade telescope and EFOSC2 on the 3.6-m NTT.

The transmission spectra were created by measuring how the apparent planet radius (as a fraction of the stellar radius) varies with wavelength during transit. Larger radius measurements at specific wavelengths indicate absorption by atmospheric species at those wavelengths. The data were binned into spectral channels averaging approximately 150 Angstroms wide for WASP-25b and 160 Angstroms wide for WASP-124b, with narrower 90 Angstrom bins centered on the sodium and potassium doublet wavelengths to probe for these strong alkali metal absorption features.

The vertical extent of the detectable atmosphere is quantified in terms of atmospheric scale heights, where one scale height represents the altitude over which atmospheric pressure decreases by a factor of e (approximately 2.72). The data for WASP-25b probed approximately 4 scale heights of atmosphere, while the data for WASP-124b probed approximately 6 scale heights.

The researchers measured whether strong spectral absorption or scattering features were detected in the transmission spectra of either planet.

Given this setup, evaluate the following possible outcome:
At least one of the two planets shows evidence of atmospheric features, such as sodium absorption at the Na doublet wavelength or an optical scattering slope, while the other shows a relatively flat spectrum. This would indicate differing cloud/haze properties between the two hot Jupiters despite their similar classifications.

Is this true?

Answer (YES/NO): NO